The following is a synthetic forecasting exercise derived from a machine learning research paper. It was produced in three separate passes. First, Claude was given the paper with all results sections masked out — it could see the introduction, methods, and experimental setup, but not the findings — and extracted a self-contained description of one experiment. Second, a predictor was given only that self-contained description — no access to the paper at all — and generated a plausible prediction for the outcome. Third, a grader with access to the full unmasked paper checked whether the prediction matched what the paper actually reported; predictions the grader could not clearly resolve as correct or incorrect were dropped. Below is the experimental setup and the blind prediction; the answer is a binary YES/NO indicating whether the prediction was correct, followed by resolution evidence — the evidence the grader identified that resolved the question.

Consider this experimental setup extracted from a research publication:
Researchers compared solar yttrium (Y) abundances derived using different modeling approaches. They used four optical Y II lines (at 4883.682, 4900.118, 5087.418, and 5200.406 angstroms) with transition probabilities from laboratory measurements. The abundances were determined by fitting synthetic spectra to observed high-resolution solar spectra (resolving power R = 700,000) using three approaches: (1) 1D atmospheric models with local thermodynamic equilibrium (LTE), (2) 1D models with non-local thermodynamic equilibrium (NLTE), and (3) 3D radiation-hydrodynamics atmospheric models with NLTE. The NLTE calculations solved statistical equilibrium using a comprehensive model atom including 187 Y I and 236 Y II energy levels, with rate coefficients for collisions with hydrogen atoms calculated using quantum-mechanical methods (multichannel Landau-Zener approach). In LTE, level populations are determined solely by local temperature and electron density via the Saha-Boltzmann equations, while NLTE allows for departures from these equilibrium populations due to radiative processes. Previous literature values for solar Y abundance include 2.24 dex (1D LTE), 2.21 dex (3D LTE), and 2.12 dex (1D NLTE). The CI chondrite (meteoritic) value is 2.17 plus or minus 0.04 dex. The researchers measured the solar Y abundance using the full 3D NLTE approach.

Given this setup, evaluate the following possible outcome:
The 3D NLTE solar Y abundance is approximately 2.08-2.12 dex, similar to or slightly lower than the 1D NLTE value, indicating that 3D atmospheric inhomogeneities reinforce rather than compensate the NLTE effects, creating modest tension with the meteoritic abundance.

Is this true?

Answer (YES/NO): NO